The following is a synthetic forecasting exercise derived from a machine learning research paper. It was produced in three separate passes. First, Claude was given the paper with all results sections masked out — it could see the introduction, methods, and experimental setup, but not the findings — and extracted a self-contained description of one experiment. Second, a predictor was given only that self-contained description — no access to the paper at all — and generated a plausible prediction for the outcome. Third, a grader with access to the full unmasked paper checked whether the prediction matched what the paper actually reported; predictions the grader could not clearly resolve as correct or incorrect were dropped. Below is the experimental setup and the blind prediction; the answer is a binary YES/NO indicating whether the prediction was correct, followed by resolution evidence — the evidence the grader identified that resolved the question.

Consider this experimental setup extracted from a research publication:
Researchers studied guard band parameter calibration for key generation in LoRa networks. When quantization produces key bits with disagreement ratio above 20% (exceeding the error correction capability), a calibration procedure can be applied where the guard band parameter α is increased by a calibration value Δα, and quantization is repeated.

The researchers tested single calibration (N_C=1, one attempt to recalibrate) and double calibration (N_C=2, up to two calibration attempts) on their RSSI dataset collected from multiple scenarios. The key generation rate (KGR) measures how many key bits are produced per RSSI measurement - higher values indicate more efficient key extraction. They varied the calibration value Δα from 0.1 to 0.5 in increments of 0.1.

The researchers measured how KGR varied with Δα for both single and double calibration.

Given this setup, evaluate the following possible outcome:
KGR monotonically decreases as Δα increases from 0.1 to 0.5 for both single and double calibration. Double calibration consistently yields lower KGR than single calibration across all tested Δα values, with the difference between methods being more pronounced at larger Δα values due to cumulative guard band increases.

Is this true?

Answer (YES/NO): NO